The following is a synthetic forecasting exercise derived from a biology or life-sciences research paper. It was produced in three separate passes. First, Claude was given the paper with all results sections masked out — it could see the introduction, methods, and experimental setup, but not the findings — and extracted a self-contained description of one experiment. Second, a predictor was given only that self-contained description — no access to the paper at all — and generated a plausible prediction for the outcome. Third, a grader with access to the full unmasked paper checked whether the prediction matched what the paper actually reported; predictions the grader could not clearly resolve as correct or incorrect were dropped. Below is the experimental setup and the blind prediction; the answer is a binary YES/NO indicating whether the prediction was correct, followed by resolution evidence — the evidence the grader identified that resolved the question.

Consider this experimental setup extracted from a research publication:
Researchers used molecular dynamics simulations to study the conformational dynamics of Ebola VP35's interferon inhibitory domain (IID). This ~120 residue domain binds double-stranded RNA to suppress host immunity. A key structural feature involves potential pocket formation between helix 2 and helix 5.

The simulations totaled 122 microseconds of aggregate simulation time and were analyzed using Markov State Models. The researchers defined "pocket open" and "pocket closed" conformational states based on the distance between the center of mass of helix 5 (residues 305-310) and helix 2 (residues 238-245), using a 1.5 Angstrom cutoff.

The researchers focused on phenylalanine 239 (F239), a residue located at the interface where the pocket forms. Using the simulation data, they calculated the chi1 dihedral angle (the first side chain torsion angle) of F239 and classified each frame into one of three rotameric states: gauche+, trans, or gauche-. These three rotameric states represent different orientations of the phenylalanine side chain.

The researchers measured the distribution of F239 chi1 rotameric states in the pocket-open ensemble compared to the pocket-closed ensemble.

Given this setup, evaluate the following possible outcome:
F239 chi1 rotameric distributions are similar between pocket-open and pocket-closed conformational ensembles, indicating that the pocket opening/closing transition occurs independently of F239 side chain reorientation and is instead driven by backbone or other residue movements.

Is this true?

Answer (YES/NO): NO